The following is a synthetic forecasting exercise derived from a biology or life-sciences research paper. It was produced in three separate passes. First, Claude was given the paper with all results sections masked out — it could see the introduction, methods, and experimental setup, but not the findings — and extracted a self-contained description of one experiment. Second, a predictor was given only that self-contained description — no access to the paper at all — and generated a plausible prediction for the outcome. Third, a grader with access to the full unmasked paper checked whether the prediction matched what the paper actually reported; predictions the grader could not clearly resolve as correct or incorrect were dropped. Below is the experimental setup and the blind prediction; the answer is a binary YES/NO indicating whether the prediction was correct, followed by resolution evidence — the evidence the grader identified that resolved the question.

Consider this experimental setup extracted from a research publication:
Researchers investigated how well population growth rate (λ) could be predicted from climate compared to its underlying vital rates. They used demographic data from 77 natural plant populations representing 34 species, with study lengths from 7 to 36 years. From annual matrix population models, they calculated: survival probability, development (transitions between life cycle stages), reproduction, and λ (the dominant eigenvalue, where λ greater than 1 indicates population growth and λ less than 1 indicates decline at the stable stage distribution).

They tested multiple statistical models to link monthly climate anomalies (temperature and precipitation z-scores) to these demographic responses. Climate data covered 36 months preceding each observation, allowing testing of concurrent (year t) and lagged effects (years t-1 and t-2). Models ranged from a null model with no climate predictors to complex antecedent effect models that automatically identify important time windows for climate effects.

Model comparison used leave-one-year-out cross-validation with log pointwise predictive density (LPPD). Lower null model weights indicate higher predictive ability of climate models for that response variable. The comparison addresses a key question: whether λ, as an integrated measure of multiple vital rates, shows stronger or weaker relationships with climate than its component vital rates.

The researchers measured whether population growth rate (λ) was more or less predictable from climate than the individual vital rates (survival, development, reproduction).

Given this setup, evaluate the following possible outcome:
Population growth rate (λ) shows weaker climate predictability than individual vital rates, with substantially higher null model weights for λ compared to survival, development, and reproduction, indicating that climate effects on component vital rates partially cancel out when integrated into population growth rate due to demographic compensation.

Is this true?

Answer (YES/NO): YES